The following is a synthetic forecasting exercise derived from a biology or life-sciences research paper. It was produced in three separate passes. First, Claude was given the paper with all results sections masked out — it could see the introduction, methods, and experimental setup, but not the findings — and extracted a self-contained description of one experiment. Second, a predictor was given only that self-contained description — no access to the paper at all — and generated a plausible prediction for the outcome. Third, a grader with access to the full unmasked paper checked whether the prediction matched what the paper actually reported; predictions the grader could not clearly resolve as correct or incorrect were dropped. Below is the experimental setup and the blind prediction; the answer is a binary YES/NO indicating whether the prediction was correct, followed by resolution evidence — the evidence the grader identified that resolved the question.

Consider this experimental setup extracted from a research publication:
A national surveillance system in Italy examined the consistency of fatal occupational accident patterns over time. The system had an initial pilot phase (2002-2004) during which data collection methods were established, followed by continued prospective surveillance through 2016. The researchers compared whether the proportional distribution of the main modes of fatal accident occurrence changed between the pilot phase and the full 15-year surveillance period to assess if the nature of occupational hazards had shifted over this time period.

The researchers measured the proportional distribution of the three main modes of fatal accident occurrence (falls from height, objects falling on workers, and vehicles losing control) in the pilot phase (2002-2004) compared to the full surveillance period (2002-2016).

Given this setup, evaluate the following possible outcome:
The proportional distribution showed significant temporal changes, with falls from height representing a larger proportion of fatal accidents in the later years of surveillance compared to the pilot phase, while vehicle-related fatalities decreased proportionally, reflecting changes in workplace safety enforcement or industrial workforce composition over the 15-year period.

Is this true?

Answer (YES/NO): NO